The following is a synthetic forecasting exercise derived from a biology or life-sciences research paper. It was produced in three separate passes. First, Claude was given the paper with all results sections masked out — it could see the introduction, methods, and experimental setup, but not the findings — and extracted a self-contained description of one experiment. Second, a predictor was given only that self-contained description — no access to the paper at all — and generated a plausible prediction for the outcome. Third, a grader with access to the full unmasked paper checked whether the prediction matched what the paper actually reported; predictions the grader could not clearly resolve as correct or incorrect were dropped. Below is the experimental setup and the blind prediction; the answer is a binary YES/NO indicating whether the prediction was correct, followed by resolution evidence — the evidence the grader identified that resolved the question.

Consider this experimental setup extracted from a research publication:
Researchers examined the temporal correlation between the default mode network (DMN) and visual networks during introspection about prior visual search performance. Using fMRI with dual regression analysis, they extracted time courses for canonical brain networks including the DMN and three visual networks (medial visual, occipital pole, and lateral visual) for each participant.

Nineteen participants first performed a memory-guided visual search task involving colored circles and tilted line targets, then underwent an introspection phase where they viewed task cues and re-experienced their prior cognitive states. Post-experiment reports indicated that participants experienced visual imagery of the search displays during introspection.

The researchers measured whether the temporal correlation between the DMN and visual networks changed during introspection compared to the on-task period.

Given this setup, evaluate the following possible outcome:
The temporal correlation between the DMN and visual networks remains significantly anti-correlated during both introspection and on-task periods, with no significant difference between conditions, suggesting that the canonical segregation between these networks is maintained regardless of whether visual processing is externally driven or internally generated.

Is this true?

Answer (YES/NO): NO